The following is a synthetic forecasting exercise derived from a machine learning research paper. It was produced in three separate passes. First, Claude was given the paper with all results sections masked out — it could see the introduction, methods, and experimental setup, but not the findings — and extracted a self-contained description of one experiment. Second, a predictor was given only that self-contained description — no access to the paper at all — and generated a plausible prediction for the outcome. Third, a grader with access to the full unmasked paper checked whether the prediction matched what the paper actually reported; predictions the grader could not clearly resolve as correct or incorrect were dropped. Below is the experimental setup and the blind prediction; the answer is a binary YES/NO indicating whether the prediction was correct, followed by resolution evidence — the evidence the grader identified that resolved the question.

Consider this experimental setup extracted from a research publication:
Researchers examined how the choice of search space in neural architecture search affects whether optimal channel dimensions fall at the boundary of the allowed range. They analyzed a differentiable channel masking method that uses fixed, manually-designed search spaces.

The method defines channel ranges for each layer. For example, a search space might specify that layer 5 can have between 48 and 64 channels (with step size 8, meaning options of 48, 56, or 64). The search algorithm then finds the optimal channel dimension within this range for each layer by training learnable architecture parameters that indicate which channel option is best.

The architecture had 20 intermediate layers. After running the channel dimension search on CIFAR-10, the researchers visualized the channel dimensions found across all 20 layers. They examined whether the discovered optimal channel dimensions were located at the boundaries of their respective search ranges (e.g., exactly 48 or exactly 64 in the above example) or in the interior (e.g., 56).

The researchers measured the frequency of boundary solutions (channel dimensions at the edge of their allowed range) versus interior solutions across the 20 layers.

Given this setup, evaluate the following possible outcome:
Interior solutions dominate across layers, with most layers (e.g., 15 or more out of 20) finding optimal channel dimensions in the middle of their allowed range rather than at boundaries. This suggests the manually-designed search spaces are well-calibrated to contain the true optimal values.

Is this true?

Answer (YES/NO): NO